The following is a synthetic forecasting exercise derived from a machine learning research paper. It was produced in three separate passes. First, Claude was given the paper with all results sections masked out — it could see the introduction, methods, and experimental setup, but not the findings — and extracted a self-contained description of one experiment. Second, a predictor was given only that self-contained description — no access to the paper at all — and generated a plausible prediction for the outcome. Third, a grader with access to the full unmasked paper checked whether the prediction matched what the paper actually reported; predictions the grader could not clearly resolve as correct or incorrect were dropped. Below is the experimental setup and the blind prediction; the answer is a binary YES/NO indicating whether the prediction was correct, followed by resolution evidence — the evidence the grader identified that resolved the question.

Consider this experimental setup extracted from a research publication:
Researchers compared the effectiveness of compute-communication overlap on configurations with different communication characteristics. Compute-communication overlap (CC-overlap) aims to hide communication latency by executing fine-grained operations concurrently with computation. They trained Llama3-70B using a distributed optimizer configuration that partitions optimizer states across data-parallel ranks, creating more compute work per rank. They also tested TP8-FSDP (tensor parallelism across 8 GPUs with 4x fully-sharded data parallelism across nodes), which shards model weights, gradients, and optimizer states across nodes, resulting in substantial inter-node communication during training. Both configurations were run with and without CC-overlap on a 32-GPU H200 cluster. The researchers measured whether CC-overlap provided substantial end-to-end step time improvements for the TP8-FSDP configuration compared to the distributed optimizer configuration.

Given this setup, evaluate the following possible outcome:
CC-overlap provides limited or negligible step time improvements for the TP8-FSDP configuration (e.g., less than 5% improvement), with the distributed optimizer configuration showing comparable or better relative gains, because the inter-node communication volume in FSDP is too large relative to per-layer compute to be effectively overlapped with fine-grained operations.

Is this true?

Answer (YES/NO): YES